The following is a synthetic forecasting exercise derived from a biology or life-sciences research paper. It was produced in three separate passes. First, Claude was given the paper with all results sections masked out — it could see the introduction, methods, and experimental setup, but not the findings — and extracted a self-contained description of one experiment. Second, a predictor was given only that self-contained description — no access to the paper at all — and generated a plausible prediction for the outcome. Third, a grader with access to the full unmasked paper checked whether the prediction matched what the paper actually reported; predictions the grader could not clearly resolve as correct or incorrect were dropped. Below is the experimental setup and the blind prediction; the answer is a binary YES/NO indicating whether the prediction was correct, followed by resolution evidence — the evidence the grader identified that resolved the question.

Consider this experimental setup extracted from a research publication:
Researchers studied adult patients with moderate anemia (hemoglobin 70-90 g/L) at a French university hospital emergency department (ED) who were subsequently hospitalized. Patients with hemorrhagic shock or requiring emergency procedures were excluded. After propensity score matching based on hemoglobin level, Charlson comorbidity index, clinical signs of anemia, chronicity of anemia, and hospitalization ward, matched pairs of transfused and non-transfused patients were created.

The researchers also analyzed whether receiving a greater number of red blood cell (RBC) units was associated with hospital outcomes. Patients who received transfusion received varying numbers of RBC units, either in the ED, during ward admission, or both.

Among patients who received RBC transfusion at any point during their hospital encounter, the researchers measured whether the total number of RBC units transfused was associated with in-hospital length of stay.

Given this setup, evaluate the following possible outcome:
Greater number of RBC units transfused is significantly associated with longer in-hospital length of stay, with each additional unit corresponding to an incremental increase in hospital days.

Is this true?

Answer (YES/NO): NO